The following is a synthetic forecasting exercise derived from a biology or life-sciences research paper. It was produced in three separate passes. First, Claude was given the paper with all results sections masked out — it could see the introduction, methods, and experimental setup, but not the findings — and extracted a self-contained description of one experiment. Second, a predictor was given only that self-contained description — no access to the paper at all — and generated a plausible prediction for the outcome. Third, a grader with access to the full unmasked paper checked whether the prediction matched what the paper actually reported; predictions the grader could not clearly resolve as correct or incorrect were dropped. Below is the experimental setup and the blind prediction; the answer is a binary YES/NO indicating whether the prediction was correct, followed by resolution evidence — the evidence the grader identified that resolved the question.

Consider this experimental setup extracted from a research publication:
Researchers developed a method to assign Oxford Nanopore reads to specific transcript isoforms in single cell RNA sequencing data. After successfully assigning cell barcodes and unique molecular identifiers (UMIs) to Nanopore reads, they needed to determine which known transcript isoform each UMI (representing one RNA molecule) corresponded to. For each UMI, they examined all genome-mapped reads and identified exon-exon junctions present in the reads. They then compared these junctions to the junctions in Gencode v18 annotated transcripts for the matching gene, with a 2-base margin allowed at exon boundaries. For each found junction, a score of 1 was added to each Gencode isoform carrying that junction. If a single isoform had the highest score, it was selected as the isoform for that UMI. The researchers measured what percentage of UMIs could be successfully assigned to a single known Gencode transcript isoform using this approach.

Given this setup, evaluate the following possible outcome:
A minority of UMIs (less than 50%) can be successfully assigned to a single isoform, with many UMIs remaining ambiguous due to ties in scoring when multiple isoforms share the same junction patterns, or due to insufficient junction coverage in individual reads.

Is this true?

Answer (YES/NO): NO